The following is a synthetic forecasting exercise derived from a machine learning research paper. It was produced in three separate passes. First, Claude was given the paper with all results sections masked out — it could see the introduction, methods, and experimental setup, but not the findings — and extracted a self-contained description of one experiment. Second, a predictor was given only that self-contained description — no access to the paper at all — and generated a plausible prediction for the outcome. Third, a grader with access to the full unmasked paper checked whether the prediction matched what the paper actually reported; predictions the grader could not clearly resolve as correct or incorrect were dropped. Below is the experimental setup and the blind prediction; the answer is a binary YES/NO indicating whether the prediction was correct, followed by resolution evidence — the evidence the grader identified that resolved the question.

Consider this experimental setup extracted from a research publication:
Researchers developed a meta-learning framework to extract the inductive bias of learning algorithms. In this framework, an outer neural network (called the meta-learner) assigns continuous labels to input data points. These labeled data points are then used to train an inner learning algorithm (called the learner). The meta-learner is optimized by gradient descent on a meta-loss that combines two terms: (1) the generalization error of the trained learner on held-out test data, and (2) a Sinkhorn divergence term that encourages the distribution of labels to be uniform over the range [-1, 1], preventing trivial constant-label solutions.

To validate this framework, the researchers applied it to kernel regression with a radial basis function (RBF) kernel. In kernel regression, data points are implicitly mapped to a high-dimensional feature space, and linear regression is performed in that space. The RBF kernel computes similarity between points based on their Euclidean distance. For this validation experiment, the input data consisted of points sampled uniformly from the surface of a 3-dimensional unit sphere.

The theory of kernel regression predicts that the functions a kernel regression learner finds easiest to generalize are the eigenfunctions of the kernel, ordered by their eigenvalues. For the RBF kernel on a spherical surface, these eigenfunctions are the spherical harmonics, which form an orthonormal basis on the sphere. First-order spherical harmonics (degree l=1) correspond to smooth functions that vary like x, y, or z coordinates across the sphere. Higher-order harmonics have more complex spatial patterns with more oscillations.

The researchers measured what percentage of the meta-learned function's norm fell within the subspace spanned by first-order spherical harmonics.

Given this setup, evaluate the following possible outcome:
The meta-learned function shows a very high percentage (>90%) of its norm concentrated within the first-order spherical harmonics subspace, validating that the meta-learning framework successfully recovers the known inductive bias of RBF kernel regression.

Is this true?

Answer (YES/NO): YES